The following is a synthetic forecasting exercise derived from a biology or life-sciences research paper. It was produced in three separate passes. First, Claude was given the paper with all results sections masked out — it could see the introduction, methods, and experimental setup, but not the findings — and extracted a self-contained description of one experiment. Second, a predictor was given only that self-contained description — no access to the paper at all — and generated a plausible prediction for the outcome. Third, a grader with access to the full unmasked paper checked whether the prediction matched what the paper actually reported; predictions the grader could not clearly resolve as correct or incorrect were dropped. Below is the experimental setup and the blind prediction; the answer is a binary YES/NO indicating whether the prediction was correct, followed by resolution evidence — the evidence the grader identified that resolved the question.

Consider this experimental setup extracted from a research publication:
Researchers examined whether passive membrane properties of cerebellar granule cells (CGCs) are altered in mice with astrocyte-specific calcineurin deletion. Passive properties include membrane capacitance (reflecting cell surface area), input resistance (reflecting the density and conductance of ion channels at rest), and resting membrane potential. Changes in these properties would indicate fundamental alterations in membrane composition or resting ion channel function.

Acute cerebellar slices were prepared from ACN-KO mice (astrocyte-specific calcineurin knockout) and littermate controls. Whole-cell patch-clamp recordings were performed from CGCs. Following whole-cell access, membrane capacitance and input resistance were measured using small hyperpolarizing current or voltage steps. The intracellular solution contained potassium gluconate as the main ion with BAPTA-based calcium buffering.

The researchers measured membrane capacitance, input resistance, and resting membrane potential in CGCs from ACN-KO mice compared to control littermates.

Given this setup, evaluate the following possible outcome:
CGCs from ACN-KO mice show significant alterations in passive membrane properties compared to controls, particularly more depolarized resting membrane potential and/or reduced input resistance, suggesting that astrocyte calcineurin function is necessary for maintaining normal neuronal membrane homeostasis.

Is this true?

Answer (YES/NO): NO